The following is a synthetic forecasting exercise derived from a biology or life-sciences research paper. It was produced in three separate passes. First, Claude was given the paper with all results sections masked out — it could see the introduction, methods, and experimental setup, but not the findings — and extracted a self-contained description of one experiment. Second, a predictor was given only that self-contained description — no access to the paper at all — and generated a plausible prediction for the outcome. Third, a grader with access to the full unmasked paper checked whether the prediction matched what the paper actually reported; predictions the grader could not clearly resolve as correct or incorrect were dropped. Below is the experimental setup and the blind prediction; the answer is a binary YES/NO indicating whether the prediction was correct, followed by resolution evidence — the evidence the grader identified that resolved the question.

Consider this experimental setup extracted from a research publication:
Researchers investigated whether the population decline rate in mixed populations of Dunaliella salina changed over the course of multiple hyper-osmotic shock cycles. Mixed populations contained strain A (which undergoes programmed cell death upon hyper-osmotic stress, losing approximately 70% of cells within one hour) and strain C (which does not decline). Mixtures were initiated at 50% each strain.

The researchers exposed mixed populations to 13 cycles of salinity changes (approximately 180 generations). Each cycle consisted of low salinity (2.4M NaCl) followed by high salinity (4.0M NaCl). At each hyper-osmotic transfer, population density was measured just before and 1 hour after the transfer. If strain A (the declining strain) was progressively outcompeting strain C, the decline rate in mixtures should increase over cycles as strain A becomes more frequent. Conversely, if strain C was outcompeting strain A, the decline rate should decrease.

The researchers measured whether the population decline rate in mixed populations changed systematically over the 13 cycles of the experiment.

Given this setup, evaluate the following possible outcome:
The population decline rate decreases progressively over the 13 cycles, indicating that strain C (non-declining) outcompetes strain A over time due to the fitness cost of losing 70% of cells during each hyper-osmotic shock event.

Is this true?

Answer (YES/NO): NO